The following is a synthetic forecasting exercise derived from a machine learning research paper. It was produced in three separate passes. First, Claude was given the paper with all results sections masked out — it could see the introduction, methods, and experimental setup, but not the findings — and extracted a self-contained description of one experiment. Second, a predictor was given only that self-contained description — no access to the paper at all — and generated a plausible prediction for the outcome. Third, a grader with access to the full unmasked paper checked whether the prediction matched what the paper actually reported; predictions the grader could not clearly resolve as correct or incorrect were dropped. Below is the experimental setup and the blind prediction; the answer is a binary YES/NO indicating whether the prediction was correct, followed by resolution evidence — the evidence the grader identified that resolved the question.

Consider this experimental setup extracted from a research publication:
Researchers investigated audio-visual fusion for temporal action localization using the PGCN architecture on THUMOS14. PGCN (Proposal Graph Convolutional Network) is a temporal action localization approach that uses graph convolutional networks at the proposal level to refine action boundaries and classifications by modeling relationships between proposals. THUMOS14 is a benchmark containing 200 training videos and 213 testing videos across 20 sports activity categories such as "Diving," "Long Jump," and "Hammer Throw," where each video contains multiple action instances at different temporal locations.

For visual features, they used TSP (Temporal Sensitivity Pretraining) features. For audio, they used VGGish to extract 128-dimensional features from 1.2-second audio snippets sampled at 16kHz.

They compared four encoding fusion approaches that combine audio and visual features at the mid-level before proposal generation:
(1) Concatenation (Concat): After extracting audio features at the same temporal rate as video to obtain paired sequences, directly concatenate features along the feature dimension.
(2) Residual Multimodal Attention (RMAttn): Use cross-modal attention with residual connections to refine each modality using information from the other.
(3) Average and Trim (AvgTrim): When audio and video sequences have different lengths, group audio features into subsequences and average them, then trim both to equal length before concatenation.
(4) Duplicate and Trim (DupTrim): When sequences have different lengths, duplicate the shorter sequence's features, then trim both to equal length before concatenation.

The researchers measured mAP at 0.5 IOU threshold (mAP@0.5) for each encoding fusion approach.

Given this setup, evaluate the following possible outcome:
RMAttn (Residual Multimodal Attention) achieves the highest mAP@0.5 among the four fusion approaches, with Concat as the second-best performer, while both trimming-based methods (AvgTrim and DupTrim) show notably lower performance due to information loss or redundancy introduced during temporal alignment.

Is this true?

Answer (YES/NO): NO